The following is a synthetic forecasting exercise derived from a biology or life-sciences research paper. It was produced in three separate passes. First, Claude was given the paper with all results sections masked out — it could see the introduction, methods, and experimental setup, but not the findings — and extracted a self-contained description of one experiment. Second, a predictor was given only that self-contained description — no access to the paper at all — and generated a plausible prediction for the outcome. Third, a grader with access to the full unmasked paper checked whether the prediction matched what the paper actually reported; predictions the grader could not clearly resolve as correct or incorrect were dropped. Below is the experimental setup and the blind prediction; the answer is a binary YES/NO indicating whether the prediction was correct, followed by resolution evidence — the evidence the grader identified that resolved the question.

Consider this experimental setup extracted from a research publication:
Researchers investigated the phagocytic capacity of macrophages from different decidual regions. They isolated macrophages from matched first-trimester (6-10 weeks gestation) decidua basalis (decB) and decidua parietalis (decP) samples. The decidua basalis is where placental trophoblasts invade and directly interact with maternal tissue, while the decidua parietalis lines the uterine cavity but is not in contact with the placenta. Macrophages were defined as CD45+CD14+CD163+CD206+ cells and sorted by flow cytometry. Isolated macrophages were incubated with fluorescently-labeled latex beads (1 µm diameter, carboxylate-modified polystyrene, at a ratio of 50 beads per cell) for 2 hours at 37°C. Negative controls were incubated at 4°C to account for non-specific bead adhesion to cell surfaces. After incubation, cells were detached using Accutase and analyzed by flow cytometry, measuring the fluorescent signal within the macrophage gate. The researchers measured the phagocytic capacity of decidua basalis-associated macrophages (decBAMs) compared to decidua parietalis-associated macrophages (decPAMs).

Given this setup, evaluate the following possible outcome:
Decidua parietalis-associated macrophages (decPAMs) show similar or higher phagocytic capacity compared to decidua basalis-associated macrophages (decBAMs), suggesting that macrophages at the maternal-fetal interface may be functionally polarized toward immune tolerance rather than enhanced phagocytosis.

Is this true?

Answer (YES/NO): YES